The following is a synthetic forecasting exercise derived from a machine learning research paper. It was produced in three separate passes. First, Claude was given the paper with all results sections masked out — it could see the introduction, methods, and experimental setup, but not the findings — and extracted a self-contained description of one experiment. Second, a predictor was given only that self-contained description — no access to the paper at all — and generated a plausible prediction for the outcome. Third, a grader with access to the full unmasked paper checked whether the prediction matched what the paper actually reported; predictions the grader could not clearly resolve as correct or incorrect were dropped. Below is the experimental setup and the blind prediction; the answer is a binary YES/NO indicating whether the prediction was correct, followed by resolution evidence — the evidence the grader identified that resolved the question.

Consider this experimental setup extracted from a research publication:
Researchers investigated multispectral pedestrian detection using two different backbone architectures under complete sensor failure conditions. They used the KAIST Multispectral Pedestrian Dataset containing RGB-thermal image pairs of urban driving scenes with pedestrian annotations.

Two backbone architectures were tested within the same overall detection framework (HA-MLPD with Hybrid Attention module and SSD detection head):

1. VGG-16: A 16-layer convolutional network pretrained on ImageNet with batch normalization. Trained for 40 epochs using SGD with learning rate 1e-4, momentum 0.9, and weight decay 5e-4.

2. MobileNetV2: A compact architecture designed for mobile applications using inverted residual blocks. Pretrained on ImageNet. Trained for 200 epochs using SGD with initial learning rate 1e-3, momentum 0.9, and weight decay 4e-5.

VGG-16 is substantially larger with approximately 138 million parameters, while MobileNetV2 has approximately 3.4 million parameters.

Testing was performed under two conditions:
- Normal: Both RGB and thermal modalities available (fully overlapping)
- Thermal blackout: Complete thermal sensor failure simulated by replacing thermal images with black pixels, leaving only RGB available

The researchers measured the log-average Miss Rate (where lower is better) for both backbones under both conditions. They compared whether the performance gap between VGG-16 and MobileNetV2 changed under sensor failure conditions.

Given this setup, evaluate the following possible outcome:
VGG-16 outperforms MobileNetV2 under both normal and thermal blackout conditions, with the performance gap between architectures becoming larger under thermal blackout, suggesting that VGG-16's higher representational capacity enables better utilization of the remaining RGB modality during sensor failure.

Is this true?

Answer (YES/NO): NO